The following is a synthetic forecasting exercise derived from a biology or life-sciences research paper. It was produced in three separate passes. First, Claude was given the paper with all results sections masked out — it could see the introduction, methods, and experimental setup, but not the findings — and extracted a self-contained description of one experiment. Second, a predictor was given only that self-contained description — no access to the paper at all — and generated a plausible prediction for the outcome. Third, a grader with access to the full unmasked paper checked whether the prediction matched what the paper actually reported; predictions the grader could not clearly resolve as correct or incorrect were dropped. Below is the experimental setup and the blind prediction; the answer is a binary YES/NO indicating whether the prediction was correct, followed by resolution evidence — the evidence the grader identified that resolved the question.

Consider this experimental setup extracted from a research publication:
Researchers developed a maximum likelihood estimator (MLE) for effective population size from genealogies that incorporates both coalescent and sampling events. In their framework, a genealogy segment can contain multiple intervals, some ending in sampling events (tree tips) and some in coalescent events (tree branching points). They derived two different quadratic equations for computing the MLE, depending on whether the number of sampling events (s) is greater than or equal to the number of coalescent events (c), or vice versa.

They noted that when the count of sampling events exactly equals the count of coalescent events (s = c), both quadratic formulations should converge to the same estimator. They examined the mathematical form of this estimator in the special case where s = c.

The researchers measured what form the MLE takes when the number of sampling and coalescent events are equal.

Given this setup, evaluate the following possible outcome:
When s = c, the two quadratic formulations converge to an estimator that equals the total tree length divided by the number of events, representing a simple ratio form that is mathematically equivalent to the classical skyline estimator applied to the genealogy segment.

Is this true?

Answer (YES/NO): NO